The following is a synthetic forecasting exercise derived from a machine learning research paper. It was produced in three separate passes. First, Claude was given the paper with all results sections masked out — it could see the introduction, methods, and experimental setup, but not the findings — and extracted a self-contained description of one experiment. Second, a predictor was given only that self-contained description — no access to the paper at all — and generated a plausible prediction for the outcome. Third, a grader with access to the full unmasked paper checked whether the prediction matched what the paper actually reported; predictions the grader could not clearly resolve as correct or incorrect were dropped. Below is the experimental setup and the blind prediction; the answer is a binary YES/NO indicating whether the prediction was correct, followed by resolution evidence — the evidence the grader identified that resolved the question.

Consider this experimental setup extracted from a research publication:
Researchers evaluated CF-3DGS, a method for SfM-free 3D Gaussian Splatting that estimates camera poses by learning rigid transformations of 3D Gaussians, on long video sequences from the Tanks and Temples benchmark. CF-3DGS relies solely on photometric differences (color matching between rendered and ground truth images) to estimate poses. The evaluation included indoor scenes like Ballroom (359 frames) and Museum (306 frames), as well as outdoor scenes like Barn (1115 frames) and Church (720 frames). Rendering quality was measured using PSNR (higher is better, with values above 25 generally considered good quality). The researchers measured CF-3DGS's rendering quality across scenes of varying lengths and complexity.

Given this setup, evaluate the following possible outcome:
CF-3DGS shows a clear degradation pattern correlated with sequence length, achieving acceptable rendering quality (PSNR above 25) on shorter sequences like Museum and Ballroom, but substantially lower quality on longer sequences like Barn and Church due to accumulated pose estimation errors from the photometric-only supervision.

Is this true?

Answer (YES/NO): NO